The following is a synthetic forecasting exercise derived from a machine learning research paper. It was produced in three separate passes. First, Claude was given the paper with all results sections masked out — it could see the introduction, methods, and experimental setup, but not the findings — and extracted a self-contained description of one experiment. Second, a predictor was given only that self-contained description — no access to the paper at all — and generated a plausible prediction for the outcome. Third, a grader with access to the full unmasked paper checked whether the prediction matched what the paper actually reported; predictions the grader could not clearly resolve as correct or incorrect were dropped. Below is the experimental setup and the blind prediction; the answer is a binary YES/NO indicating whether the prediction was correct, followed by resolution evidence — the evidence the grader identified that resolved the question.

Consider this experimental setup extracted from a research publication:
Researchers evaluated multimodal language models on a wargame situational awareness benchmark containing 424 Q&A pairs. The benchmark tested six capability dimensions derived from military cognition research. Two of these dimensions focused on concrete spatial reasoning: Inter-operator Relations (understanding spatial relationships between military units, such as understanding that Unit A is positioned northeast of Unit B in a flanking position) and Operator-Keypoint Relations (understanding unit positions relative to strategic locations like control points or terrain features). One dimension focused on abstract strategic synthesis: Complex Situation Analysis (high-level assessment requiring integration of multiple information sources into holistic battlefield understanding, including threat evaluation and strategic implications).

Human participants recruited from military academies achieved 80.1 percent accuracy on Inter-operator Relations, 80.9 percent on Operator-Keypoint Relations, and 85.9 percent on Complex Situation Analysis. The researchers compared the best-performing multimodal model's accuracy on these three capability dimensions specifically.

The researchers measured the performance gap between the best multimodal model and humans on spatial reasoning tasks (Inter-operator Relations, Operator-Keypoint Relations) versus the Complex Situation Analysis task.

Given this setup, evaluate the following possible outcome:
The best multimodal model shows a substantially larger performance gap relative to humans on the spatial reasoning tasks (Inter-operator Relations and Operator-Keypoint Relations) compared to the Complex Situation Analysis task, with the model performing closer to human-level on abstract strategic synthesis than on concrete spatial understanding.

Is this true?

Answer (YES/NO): NO